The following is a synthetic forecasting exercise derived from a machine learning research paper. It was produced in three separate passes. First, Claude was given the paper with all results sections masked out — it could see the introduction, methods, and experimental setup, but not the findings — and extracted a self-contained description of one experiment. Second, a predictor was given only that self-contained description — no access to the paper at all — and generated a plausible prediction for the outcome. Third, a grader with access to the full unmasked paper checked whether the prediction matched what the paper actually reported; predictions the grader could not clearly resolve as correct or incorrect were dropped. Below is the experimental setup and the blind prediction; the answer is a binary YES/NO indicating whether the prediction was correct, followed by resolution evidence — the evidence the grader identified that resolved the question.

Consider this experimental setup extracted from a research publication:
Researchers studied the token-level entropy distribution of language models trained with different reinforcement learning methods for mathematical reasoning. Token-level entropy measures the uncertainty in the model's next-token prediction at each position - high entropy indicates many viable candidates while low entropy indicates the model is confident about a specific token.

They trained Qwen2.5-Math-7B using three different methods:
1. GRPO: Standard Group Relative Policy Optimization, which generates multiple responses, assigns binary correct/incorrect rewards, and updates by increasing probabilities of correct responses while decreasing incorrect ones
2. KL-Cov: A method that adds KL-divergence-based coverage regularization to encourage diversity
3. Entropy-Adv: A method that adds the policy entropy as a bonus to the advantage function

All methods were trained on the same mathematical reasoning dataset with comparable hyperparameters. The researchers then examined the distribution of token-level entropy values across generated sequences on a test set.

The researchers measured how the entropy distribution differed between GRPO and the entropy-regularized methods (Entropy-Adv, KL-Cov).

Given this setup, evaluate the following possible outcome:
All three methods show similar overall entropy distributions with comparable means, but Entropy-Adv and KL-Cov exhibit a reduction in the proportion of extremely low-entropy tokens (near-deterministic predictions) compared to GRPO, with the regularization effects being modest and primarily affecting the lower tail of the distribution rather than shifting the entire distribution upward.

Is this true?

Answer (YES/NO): NO